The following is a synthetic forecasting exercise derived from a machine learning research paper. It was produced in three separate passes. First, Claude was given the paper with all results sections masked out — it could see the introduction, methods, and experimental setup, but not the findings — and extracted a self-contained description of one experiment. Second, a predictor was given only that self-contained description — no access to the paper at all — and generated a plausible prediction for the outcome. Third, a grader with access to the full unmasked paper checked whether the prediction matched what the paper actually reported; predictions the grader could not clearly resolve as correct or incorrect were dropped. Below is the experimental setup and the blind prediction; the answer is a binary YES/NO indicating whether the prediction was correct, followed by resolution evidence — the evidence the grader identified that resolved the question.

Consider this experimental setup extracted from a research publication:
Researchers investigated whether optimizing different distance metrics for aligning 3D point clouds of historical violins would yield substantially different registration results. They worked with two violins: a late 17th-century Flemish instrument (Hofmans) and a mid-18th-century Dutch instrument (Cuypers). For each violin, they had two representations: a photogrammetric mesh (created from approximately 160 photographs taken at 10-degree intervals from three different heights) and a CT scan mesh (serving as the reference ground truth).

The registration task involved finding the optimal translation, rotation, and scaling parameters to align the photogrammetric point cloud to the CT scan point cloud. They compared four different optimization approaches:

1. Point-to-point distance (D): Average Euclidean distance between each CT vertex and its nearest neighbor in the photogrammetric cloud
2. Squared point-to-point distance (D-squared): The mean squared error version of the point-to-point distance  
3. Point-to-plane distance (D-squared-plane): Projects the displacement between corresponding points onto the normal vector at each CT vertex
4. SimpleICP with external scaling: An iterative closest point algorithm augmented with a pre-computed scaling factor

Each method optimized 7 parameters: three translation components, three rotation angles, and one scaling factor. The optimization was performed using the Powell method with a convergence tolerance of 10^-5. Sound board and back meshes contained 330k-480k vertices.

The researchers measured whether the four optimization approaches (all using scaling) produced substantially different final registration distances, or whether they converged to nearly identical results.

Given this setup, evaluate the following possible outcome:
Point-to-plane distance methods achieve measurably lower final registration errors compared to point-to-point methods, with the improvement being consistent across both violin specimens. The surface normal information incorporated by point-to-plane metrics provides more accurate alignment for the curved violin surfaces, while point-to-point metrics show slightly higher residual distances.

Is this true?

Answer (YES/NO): NO